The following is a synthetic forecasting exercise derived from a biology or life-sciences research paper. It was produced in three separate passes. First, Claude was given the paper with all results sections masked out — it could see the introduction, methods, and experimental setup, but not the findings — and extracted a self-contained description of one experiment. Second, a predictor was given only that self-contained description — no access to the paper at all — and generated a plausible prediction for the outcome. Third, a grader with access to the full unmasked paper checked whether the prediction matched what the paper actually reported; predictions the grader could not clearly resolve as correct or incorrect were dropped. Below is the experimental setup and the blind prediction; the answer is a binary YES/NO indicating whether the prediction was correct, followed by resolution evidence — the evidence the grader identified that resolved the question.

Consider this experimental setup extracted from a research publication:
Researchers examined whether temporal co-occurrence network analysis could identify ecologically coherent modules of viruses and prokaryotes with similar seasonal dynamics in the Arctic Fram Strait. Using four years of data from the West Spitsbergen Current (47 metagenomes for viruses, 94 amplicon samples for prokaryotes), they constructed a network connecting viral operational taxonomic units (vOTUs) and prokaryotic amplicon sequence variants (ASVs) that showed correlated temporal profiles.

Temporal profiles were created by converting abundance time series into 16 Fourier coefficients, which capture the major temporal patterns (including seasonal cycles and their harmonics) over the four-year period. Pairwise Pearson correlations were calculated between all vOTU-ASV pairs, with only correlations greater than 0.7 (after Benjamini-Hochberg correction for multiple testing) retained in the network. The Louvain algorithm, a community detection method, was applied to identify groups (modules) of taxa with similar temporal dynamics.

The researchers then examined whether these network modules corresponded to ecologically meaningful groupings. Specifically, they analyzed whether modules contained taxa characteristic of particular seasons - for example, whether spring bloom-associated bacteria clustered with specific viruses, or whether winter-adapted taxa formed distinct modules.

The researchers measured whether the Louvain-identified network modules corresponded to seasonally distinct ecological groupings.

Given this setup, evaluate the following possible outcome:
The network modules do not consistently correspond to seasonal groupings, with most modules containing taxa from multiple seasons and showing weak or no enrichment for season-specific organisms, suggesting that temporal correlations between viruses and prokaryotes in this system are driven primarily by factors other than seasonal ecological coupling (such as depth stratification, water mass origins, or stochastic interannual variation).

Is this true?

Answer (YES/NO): NO